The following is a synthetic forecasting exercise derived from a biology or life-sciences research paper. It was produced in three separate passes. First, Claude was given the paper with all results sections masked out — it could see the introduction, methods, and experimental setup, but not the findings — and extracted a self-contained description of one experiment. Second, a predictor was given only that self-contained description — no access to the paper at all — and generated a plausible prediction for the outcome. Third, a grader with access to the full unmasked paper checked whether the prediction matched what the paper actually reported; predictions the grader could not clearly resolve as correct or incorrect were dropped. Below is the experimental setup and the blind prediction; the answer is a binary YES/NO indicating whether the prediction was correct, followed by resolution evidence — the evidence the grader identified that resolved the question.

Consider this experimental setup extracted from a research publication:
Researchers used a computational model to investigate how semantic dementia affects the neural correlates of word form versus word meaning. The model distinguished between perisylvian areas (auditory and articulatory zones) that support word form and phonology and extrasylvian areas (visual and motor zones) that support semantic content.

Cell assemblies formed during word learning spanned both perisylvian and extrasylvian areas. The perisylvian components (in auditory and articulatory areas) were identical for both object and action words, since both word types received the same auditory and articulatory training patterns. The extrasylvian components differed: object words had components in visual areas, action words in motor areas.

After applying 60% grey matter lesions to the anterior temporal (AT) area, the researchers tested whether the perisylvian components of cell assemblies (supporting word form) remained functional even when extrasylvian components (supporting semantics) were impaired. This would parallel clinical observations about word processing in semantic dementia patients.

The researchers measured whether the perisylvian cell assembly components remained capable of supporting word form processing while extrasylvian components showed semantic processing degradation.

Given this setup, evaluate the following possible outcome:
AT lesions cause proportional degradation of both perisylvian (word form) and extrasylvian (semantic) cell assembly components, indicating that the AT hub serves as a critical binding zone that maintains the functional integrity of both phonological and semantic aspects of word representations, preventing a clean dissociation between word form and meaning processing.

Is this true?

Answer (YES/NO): NO